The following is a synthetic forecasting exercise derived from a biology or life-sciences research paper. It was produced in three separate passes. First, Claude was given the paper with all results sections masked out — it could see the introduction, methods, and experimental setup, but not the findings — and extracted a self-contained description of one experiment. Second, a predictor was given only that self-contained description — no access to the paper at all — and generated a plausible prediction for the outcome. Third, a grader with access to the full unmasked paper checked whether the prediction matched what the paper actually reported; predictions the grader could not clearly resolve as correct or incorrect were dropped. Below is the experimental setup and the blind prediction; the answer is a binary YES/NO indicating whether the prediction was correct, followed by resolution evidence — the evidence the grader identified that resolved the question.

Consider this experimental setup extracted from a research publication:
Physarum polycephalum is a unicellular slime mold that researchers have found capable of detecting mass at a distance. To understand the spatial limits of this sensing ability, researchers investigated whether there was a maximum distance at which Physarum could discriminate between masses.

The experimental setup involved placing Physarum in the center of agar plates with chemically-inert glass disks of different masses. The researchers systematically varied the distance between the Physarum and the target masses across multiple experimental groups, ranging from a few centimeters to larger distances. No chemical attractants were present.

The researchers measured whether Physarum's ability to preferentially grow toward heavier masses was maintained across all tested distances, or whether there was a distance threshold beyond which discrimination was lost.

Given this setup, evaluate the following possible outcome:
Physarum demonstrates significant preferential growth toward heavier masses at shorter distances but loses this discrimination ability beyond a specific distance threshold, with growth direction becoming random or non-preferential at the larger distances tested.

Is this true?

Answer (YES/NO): YES